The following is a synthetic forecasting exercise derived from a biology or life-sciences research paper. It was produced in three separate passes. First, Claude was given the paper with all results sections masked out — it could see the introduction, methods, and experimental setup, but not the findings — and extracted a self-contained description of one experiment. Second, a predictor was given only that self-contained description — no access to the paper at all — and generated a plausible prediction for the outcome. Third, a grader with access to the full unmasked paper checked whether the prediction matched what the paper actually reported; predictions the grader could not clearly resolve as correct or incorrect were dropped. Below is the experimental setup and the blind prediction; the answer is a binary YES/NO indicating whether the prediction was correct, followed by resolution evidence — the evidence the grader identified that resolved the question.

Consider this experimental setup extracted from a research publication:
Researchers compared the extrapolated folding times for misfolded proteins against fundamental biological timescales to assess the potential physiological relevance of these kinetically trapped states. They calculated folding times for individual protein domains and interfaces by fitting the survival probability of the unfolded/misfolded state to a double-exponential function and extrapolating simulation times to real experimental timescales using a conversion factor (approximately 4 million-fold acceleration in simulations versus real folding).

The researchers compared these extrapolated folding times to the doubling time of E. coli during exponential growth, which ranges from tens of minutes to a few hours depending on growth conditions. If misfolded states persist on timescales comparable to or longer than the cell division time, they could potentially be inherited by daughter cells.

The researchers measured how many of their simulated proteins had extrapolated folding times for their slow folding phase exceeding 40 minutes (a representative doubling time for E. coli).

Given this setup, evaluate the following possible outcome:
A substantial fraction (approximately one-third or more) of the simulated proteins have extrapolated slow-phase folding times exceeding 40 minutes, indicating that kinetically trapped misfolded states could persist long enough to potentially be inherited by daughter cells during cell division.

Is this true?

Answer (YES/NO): NO